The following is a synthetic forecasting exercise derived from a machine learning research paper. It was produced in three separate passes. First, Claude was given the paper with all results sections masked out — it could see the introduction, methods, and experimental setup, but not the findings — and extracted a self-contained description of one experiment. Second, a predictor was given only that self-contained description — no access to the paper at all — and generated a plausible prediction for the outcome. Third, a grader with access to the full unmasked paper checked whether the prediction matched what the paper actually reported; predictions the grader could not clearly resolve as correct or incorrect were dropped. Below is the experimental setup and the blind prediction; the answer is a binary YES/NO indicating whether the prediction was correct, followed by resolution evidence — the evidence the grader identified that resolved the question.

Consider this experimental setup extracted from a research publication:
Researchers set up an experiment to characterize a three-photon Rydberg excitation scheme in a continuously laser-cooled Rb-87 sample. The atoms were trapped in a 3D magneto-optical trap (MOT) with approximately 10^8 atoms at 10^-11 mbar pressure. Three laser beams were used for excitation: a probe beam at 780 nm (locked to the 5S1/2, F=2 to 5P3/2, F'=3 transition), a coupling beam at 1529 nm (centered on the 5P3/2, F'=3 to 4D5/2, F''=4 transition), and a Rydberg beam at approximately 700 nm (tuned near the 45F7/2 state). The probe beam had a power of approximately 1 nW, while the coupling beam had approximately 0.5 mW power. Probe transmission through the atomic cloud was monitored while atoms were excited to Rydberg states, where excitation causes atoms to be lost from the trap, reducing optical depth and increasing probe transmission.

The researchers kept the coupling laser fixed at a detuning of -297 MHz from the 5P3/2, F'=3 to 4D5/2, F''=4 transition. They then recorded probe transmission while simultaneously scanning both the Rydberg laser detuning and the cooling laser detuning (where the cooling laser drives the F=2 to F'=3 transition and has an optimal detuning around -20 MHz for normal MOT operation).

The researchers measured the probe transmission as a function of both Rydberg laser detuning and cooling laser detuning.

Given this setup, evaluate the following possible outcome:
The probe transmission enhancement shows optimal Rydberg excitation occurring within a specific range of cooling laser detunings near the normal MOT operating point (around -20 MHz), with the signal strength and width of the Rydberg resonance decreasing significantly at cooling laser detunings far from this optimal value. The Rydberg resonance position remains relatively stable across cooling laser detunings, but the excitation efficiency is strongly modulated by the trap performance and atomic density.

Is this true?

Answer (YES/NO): NO